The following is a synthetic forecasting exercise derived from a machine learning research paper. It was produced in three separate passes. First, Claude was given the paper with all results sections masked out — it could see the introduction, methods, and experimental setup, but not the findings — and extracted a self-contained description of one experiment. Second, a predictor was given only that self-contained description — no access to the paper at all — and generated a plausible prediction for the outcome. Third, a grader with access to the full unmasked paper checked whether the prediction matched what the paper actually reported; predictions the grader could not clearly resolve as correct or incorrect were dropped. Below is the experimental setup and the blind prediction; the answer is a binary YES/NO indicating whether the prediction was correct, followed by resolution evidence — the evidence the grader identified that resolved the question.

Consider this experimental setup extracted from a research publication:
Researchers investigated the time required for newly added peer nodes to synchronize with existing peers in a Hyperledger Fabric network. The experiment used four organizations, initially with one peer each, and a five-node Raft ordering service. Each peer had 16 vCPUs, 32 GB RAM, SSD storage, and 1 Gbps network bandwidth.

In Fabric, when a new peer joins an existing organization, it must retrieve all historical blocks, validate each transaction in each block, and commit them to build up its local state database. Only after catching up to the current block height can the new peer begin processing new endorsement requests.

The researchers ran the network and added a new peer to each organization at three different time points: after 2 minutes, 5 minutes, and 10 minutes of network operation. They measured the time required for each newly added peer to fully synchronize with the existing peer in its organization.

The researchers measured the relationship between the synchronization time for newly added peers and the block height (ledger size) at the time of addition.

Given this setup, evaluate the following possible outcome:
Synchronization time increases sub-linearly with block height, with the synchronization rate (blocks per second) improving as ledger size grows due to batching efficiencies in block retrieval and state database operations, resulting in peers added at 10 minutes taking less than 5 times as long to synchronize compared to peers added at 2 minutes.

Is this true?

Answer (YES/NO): NO